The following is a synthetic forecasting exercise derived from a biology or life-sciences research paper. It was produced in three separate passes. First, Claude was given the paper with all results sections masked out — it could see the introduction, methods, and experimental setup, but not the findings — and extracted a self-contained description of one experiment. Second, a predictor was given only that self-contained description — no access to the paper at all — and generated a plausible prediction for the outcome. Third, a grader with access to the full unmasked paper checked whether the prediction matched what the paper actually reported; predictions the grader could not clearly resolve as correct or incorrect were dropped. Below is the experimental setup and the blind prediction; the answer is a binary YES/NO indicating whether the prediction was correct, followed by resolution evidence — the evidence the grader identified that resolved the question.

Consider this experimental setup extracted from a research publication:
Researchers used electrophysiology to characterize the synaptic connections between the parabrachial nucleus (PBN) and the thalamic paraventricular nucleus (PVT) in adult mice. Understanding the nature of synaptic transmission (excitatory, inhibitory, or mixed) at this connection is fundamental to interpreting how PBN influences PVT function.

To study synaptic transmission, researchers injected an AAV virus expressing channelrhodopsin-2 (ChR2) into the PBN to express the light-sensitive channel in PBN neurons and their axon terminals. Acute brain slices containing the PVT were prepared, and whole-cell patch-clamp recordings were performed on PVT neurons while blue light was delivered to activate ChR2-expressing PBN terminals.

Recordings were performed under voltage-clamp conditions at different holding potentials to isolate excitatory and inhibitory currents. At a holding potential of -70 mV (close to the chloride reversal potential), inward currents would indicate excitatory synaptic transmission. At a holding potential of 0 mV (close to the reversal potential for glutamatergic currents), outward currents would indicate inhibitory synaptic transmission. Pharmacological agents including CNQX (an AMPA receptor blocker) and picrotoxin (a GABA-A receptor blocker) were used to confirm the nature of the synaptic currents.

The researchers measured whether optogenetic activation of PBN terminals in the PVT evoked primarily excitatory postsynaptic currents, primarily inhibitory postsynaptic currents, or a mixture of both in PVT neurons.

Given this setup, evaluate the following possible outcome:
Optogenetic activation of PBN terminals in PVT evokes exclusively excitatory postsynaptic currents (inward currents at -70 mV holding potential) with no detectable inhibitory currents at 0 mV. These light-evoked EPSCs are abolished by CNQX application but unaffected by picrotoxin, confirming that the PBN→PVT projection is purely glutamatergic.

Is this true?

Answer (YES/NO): NO